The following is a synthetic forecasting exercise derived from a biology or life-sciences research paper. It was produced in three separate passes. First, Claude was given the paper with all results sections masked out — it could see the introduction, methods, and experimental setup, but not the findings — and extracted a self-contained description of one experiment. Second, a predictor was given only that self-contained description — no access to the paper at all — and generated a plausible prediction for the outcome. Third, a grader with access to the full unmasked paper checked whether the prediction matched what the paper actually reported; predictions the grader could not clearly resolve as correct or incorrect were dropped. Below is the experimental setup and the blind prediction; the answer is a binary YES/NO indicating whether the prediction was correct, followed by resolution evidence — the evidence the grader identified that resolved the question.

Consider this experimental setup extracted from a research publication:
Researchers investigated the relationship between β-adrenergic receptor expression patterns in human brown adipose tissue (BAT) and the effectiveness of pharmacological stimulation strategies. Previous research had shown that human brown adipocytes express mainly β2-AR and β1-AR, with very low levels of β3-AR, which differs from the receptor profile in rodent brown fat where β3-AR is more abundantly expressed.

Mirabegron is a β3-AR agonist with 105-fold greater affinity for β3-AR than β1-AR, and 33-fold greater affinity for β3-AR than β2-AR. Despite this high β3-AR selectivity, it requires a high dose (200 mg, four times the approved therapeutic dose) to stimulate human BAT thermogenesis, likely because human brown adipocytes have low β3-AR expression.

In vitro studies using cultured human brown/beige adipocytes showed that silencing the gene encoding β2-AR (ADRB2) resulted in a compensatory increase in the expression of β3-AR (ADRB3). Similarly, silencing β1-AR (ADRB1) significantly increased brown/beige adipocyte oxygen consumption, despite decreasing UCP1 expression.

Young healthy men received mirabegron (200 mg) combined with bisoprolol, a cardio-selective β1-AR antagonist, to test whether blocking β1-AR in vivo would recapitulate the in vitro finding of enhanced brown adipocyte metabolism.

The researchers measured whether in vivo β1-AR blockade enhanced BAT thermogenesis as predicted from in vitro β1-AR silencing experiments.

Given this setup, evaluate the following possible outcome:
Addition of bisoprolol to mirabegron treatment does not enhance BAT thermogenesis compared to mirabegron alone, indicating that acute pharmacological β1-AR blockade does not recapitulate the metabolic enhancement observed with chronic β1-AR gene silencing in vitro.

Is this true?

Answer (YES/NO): YES